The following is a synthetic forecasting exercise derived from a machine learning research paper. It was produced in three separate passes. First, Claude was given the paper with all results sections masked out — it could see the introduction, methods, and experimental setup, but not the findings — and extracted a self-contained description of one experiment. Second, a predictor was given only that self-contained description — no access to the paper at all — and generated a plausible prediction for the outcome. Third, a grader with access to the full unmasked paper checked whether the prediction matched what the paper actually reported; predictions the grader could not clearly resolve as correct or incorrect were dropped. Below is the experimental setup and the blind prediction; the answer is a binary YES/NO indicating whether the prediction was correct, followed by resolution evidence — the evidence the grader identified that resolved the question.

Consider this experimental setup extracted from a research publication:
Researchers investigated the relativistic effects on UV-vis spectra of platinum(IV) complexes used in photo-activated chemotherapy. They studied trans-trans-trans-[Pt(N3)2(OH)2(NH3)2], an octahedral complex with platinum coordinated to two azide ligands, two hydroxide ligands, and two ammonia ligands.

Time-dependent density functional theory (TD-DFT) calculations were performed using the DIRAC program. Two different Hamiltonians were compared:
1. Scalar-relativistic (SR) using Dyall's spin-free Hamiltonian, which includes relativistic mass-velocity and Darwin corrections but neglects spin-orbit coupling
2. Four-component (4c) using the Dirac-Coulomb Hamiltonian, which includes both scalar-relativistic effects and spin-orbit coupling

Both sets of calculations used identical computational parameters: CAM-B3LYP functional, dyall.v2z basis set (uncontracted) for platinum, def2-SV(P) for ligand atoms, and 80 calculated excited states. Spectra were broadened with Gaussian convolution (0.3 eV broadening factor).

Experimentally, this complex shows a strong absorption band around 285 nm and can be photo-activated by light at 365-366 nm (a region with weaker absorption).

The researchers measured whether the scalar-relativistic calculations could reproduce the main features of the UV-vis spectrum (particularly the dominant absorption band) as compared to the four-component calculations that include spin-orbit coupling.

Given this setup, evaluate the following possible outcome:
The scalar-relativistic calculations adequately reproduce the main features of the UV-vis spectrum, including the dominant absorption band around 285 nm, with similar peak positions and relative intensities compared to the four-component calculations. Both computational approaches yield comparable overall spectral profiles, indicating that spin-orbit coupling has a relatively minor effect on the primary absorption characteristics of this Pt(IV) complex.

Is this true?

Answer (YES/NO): YES